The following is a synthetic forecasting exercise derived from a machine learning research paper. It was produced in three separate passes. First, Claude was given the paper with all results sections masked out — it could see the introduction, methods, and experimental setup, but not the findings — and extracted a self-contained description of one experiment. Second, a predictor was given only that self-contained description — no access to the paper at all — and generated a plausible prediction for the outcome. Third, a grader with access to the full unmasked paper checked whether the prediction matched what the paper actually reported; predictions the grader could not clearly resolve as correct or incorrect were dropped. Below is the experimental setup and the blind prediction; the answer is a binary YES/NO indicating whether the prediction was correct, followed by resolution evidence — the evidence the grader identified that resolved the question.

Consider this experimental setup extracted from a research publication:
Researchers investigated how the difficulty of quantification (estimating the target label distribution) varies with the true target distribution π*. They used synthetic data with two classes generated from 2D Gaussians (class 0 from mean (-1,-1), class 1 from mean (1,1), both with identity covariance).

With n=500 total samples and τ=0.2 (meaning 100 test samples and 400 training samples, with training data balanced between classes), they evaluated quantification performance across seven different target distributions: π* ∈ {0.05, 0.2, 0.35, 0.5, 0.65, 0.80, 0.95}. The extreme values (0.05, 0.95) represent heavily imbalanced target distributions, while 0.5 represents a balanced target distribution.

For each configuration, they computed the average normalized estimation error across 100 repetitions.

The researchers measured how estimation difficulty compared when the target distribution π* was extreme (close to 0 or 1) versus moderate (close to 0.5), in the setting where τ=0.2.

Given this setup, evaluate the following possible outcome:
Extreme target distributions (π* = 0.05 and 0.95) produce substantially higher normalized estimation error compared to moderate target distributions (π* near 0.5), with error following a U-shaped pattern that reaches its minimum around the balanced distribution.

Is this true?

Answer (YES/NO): NO